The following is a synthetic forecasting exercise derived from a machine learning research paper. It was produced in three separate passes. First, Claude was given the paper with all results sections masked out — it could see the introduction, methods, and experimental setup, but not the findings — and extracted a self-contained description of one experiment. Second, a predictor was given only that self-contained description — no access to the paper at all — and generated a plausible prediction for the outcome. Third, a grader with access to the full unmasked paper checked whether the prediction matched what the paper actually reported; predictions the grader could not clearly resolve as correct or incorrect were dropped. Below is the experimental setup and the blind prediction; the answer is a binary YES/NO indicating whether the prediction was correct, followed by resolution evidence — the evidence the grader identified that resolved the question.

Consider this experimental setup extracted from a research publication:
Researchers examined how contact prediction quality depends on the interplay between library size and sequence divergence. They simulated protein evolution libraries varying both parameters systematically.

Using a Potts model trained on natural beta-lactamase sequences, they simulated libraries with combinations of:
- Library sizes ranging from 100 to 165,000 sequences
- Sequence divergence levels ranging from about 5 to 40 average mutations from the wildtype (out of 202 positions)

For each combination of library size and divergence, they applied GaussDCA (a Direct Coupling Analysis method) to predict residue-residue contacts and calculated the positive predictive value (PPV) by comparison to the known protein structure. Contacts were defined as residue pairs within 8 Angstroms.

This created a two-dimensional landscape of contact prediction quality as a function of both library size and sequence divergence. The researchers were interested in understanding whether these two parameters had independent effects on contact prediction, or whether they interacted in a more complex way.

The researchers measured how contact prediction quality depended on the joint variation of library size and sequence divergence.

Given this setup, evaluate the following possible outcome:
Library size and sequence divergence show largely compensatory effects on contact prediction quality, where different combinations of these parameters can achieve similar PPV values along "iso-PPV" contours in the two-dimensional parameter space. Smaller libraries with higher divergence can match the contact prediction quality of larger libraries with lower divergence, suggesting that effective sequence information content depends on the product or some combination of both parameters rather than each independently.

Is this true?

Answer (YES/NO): NO